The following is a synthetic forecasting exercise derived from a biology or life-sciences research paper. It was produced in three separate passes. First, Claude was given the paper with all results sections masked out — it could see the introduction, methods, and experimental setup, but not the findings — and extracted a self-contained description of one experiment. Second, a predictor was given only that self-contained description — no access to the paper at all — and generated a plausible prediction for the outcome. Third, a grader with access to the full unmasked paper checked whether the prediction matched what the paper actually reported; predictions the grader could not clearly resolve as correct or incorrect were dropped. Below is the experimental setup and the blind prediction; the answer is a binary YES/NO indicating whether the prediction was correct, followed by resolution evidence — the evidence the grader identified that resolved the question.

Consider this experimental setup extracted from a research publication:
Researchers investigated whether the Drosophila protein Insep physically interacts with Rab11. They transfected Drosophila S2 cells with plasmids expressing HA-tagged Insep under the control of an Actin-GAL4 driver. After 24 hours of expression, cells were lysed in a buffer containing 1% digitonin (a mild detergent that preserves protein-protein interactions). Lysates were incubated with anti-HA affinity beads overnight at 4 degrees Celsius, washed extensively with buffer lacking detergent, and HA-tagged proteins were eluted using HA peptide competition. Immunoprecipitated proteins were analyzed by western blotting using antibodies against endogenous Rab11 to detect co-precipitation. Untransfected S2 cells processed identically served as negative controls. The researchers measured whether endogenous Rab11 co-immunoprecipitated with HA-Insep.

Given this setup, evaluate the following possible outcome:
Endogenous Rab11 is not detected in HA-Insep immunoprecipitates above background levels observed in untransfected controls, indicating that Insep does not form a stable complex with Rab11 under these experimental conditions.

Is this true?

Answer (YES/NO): NO